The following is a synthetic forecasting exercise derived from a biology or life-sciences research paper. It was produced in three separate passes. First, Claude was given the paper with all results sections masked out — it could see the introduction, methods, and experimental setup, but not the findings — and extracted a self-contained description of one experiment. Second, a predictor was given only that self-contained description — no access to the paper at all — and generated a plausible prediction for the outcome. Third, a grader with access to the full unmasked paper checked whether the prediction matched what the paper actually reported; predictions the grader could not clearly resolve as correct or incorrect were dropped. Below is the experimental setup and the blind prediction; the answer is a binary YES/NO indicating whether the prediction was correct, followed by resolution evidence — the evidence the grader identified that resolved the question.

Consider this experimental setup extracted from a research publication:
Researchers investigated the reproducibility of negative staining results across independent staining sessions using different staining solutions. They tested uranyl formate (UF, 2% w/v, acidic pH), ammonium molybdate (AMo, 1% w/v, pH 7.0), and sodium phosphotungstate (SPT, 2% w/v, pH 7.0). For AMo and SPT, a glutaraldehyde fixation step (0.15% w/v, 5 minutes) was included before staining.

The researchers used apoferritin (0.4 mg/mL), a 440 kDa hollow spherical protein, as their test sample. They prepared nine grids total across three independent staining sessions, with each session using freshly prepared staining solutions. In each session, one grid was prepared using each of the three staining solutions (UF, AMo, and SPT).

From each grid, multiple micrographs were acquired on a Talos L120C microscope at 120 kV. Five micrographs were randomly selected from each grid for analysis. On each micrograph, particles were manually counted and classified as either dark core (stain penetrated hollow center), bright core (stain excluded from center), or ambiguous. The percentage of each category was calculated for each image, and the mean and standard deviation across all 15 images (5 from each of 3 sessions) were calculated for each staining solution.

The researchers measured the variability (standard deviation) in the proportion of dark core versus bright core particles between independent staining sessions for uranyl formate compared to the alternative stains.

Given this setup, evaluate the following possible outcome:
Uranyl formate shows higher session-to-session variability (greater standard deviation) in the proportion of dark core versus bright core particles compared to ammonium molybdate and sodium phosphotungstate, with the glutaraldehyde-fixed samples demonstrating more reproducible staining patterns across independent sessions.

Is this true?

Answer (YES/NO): NO